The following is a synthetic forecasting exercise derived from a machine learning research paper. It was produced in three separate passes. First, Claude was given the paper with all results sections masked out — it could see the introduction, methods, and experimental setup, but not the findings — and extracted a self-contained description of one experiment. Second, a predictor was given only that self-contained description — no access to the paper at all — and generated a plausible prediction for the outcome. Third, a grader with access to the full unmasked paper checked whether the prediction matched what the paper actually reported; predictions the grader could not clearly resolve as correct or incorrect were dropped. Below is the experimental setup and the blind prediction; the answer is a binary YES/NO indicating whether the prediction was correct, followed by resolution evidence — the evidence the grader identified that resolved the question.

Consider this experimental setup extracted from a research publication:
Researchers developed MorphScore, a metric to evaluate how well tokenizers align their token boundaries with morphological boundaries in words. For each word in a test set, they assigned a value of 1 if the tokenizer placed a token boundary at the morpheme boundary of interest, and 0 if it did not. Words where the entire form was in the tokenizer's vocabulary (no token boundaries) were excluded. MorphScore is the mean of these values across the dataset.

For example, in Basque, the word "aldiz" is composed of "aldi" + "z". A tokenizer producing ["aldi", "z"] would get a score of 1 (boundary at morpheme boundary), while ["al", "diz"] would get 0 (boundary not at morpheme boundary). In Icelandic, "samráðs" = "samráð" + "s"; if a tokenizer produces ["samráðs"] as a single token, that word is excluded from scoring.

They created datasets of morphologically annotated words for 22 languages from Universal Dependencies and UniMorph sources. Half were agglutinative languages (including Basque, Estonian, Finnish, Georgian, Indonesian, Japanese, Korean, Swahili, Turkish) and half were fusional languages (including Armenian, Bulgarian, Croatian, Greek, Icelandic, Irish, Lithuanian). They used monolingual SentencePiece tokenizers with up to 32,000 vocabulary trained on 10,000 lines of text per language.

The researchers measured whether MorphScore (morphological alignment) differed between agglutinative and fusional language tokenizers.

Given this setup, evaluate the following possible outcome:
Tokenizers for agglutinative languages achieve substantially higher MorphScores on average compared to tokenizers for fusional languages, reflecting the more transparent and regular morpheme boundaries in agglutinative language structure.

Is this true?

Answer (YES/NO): YES